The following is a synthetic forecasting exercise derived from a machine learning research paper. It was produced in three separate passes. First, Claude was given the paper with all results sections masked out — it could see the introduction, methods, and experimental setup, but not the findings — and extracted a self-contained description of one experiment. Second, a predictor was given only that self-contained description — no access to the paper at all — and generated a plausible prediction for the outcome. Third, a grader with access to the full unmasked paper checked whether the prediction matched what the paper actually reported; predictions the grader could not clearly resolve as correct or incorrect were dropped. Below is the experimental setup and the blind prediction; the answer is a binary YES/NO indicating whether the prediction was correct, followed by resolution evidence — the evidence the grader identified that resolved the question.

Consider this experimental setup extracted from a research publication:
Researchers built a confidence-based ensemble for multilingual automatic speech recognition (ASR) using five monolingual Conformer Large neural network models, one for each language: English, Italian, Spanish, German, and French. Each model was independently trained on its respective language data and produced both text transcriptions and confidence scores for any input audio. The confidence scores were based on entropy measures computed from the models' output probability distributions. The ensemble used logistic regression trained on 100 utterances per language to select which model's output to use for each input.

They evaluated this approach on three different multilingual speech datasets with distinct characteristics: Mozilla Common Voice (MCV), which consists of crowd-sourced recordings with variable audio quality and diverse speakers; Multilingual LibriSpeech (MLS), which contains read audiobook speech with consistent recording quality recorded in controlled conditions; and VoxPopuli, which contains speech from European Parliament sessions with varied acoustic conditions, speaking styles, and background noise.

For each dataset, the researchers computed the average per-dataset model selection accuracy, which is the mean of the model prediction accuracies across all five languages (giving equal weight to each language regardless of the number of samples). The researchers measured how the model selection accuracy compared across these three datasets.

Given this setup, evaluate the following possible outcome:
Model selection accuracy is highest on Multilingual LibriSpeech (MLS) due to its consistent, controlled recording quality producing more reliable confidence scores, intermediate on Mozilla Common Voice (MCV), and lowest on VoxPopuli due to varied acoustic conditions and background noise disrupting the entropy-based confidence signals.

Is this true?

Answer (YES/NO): YES